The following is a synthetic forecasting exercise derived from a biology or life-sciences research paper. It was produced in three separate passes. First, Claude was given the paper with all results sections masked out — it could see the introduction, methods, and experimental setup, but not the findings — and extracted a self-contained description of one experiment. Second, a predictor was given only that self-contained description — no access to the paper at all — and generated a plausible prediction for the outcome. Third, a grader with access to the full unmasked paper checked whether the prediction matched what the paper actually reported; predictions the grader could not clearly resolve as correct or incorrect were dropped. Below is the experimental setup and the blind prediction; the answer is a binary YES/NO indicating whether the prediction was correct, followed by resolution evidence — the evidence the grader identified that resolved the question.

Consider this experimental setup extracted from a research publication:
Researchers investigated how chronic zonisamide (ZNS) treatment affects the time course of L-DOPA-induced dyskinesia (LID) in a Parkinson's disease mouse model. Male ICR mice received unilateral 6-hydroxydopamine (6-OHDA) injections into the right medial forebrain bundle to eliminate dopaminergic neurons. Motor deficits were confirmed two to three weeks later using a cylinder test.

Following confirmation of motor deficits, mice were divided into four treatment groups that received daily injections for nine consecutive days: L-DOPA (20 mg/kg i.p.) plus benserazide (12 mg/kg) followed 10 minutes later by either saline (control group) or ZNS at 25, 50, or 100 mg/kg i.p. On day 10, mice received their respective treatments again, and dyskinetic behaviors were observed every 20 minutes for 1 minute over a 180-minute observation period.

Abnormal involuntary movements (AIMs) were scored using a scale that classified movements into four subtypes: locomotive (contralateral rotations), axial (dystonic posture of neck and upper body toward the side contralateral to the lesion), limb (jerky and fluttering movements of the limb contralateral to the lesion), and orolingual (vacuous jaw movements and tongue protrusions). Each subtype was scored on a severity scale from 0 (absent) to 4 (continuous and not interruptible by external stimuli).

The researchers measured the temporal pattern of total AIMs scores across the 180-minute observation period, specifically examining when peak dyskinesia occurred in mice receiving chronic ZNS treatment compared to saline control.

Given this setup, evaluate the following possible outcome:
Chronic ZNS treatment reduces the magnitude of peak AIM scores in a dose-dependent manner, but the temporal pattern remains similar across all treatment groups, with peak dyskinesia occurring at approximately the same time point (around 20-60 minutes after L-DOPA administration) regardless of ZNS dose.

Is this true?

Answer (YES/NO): NO